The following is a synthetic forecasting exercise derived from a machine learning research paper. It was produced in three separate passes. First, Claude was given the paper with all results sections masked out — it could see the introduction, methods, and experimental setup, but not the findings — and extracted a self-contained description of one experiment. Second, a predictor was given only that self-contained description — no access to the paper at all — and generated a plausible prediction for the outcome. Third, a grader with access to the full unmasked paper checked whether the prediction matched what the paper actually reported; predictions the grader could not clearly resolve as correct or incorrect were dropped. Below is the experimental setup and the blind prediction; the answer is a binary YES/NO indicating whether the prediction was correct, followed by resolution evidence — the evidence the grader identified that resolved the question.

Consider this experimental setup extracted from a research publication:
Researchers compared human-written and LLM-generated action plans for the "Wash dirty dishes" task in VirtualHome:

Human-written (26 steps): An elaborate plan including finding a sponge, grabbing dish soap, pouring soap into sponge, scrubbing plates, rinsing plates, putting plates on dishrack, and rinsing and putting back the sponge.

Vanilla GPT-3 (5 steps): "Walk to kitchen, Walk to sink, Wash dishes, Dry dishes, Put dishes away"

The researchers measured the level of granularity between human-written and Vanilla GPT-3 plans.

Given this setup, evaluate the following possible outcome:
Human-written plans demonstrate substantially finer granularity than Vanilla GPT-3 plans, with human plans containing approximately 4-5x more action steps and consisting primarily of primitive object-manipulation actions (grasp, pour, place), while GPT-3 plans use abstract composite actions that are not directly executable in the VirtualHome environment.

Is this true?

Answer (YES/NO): YES